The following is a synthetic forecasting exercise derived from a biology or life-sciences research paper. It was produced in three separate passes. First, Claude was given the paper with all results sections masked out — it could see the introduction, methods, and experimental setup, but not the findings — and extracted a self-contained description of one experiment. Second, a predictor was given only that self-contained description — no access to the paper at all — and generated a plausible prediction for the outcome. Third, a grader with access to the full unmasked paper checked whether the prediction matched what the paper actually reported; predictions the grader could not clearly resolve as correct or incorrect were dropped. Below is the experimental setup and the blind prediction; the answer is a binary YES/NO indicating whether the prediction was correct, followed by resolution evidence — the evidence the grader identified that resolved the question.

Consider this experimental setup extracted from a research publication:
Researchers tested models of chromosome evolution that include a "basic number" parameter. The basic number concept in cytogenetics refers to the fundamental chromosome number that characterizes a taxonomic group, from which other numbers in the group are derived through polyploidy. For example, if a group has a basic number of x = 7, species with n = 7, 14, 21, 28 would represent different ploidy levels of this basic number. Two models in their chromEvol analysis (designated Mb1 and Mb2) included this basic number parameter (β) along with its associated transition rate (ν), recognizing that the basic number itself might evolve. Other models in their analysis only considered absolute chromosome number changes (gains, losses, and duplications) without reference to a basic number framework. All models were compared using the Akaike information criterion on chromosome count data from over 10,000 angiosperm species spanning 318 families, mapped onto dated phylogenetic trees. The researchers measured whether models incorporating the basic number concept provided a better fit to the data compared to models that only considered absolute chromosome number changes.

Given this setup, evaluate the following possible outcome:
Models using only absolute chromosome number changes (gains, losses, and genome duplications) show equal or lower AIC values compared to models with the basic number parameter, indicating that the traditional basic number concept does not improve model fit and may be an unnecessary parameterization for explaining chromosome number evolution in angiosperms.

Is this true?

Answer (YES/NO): YES